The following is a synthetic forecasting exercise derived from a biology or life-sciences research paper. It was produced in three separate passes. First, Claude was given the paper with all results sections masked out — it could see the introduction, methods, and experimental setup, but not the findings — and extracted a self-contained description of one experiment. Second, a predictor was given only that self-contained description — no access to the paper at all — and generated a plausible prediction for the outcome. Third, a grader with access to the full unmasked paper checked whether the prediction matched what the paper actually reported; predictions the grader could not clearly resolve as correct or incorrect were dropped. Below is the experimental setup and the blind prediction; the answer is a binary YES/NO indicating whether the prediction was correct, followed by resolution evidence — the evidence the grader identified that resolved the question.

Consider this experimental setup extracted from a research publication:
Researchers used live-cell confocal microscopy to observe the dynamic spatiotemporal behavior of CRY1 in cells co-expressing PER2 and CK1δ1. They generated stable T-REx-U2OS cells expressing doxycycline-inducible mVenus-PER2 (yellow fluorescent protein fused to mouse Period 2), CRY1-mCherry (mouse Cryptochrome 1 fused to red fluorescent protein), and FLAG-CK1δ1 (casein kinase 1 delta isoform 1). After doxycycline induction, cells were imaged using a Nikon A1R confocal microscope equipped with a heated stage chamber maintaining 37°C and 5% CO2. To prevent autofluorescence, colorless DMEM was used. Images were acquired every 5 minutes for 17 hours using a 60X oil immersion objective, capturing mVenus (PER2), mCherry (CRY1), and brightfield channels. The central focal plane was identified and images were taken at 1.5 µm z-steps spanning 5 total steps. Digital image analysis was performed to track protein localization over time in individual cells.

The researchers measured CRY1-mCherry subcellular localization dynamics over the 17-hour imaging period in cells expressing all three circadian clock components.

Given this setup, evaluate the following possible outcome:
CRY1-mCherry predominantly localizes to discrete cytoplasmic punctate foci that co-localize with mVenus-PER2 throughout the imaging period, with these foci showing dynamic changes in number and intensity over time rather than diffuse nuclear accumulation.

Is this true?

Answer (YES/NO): NO